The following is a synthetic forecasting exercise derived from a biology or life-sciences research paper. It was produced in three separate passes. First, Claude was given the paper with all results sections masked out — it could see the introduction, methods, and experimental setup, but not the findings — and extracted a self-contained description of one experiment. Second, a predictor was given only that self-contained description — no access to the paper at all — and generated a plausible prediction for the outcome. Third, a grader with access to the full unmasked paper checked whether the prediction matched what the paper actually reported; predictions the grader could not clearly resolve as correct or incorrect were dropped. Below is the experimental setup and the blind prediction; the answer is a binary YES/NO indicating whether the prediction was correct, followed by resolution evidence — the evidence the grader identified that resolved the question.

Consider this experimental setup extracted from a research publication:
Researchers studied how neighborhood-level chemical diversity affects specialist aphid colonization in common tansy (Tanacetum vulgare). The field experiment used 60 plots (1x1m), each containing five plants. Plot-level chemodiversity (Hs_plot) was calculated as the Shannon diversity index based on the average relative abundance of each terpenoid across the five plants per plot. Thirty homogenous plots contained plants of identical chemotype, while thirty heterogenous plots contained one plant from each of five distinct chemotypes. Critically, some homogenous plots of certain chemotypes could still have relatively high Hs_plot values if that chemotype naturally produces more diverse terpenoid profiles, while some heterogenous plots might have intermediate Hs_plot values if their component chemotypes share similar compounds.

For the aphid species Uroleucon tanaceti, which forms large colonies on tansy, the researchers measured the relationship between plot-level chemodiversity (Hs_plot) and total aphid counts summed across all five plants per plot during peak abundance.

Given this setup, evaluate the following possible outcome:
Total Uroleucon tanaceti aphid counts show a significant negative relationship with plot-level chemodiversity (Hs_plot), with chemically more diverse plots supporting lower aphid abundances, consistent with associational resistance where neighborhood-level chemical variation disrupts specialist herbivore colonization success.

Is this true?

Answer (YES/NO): YES